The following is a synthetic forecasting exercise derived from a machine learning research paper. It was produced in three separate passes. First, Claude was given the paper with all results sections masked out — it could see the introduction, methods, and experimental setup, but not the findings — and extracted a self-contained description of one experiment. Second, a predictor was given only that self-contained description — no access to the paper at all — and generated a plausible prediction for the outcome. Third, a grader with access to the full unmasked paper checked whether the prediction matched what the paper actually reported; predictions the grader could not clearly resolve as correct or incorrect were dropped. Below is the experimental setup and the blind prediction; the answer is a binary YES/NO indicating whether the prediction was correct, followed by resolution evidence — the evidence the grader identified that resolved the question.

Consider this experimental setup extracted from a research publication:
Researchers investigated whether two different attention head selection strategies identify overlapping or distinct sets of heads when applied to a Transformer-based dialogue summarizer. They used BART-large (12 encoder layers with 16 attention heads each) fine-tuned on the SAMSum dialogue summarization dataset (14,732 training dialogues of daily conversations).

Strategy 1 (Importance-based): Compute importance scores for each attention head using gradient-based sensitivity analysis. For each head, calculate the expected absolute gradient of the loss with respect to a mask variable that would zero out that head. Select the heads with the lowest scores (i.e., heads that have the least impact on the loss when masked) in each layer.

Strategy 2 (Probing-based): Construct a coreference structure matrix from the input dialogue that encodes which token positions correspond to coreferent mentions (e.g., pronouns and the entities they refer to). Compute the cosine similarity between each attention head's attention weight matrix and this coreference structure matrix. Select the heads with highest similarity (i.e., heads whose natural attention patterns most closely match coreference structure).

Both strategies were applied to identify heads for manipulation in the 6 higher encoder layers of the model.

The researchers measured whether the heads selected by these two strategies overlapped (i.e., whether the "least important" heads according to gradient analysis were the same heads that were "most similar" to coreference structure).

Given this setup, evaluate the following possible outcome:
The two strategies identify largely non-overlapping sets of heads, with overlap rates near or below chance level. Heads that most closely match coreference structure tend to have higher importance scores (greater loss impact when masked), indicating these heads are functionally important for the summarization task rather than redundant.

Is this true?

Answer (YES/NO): YES